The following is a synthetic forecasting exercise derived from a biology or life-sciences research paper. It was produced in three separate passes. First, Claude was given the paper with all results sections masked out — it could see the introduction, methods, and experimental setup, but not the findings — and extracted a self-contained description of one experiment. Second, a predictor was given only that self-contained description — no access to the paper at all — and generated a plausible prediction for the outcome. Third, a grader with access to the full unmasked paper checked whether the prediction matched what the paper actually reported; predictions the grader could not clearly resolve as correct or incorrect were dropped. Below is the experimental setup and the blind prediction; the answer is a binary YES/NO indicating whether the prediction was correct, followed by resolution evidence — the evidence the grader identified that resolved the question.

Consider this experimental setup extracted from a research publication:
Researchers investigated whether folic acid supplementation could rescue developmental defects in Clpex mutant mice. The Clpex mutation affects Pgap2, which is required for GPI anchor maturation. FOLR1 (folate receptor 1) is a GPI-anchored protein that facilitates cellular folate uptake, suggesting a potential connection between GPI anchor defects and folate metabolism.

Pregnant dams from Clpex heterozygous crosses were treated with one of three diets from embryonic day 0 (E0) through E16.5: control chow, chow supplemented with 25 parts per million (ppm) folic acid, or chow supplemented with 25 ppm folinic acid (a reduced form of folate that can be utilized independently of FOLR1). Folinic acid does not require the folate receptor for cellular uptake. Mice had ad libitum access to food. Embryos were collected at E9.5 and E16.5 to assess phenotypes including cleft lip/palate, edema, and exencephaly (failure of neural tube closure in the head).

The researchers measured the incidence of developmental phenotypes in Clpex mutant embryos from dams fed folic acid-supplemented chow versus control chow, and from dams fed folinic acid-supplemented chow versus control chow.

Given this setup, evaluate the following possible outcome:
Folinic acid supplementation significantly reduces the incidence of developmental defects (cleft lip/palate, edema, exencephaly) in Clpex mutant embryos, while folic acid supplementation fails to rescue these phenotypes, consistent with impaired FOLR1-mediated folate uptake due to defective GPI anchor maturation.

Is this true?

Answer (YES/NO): NO